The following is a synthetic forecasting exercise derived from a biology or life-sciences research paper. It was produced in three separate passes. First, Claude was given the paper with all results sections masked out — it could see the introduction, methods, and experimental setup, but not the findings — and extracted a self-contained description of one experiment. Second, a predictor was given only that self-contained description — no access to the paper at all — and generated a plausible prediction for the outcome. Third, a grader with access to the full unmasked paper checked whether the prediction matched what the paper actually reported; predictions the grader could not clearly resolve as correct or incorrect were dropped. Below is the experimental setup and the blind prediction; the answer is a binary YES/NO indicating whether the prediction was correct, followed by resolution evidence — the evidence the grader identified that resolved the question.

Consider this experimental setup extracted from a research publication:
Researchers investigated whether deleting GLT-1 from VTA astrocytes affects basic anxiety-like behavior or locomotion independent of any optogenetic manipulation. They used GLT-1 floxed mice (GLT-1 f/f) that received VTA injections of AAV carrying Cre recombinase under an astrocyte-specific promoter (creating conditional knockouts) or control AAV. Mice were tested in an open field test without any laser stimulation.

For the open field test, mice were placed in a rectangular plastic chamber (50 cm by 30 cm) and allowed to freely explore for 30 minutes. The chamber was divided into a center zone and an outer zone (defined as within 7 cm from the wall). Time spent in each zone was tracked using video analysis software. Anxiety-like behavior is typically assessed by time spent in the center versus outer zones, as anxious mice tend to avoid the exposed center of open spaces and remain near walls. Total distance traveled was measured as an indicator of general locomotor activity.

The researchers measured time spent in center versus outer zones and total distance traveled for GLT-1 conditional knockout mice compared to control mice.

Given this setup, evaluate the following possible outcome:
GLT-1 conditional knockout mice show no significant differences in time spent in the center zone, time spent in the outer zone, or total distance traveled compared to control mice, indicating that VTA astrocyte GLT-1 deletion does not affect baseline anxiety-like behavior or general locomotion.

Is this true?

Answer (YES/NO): NO